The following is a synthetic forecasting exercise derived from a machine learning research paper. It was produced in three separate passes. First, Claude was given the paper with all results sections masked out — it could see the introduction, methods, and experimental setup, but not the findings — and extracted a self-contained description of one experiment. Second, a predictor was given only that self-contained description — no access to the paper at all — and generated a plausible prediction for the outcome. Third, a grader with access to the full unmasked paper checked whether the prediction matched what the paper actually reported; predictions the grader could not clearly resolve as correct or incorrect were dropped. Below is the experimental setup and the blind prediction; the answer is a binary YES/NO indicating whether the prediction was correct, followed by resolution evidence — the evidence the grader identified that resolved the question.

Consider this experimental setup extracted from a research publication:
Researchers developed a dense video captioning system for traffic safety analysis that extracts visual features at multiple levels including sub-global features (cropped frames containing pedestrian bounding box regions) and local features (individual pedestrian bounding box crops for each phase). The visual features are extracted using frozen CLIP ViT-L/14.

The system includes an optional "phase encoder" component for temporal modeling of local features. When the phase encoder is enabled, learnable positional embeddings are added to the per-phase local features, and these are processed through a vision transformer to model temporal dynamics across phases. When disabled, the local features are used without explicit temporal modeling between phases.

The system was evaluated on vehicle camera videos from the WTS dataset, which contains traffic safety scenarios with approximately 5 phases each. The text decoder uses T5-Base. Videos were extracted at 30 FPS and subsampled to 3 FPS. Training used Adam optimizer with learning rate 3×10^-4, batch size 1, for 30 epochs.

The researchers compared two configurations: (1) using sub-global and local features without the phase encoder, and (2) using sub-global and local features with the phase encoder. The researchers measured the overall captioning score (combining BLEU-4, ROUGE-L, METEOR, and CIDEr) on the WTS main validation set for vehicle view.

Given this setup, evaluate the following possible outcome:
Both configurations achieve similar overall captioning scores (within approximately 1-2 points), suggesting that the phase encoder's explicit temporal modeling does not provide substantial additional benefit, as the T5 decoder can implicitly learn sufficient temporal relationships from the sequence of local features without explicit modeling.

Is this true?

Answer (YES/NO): NO